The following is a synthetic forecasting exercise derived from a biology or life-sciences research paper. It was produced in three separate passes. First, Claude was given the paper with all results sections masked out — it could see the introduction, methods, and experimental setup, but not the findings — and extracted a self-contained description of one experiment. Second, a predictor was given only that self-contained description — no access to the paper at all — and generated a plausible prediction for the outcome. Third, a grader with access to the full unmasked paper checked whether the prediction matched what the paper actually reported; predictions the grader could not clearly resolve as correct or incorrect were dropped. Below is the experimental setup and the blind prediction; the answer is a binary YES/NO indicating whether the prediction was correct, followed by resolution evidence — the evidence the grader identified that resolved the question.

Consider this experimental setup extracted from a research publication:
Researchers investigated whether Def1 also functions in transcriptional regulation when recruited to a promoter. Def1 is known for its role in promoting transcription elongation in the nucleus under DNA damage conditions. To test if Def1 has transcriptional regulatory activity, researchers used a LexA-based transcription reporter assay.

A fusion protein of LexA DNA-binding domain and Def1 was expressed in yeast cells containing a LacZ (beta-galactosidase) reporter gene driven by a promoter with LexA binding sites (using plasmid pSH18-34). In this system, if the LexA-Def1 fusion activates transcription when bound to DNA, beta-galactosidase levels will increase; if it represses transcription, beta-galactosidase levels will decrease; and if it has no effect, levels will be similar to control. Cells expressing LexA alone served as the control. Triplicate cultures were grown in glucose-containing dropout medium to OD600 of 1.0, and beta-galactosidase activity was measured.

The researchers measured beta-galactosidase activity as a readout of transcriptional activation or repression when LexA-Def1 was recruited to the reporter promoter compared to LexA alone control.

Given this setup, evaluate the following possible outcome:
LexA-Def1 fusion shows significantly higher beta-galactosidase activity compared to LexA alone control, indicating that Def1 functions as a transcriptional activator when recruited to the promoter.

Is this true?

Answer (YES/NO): NO